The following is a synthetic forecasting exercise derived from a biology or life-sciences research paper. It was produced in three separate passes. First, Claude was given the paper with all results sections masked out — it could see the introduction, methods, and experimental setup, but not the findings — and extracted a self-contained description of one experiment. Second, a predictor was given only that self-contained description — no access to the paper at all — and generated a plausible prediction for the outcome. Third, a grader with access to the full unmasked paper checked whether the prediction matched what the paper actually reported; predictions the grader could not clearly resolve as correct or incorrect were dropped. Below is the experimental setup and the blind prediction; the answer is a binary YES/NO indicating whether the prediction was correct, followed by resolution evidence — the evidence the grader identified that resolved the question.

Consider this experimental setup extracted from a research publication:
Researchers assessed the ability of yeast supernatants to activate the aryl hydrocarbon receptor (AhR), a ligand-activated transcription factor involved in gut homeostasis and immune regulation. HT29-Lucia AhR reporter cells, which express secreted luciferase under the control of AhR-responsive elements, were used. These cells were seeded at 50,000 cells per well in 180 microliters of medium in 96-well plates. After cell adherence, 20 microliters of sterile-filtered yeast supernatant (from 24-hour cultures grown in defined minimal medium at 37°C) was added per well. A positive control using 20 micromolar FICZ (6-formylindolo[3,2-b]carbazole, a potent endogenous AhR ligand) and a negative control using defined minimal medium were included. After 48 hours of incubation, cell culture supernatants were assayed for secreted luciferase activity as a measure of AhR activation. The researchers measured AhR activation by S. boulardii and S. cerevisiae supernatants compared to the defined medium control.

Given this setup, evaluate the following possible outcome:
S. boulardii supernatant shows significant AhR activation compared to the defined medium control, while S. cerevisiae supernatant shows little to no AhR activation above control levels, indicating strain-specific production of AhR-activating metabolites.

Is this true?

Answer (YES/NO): YES